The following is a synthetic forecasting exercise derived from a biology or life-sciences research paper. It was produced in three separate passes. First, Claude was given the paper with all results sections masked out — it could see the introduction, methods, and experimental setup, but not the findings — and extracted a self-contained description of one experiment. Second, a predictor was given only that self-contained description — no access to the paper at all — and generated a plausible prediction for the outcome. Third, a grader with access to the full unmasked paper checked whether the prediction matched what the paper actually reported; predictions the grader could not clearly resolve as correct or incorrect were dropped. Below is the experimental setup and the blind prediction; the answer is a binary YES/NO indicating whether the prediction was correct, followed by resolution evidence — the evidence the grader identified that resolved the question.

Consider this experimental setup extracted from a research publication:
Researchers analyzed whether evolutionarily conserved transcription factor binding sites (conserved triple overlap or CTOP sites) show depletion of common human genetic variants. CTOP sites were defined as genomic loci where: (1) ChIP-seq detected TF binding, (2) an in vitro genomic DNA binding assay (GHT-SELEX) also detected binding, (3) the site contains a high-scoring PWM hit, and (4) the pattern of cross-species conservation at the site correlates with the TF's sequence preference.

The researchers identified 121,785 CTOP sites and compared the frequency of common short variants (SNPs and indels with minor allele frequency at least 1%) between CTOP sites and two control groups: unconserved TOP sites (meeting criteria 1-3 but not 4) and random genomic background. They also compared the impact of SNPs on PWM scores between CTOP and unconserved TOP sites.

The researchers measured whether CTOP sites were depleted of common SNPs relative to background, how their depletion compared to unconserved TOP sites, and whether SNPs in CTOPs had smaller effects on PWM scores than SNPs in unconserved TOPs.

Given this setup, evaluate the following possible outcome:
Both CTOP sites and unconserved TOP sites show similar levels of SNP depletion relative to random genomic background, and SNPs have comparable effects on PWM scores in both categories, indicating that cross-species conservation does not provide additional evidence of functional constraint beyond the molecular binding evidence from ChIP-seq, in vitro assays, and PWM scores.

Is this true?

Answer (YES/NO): NO